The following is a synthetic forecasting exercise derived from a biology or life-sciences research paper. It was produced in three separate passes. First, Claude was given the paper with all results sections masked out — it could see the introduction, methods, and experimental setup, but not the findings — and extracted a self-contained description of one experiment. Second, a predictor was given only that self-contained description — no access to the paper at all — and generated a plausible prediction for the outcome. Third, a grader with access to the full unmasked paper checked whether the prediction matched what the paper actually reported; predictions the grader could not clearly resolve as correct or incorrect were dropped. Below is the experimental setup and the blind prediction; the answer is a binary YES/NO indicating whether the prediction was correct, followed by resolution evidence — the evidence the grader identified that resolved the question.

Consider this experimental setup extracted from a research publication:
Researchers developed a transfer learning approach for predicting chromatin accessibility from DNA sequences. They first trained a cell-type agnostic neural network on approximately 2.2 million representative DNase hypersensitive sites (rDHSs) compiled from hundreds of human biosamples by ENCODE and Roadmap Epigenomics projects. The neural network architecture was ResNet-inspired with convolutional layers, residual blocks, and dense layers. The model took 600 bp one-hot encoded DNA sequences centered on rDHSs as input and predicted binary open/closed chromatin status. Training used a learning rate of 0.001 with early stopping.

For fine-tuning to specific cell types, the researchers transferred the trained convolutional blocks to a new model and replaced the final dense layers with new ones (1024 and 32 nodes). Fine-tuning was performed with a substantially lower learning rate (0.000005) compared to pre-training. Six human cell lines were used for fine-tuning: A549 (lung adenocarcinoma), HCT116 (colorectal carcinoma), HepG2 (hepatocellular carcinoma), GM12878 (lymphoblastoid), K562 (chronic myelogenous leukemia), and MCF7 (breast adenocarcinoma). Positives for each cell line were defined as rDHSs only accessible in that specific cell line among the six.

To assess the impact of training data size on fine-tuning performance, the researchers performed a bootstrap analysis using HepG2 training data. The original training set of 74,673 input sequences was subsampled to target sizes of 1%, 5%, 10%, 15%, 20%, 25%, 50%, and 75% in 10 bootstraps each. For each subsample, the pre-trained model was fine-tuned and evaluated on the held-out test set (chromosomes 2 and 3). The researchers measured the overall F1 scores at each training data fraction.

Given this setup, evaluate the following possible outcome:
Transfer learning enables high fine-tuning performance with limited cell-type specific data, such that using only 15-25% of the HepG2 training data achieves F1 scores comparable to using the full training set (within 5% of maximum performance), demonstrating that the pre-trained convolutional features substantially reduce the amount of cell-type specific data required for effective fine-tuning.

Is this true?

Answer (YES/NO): NO